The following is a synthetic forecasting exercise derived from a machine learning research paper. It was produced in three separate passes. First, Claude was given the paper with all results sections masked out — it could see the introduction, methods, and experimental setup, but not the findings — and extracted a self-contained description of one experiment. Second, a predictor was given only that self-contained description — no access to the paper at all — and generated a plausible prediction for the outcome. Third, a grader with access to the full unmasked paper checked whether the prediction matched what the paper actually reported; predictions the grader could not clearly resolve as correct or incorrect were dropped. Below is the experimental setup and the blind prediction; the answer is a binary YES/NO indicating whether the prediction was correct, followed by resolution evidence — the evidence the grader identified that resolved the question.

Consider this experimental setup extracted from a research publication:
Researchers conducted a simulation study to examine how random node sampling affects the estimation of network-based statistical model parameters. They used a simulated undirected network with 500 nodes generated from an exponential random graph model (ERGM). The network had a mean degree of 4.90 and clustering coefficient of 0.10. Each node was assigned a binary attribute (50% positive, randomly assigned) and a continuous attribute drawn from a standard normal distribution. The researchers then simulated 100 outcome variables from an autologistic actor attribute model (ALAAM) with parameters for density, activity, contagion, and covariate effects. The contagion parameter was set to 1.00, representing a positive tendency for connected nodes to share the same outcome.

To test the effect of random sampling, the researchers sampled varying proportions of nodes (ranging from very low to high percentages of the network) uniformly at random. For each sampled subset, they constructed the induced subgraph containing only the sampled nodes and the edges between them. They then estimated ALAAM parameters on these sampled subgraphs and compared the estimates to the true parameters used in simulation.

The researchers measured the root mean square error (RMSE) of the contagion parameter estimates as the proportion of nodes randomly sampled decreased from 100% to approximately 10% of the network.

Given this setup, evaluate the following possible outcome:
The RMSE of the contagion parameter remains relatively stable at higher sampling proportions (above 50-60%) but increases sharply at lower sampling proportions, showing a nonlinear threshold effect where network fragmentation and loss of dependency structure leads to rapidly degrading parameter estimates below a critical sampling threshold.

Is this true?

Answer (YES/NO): NO